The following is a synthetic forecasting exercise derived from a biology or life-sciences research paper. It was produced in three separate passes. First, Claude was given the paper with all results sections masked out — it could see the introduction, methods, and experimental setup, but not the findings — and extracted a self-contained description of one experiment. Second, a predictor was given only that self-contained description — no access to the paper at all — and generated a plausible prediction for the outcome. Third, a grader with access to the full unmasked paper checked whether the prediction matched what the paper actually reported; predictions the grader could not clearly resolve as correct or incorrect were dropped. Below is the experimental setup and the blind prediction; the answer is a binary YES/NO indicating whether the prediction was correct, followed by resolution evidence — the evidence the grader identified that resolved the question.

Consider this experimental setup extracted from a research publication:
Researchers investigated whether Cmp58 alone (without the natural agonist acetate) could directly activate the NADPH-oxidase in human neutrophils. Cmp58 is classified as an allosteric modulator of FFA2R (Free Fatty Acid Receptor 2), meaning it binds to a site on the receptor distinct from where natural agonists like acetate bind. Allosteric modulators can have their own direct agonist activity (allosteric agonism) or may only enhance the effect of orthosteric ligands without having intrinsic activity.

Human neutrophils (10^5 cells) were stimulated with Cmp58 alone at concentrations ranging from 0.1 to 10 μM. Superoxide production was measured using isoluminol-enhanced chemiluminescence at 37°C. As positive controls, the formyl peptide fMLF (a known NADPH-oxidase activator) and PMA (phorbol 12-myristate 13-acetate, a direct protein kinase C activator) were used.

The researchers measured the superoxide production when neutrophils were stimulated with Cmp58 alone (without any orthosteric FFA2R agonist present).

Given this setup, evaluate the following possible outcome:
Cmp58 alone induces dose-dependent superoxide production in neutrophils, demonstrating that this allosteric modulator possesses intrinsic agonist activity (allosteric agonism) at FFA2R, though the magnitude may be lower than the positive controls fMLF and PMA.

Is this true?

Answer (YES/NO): NO